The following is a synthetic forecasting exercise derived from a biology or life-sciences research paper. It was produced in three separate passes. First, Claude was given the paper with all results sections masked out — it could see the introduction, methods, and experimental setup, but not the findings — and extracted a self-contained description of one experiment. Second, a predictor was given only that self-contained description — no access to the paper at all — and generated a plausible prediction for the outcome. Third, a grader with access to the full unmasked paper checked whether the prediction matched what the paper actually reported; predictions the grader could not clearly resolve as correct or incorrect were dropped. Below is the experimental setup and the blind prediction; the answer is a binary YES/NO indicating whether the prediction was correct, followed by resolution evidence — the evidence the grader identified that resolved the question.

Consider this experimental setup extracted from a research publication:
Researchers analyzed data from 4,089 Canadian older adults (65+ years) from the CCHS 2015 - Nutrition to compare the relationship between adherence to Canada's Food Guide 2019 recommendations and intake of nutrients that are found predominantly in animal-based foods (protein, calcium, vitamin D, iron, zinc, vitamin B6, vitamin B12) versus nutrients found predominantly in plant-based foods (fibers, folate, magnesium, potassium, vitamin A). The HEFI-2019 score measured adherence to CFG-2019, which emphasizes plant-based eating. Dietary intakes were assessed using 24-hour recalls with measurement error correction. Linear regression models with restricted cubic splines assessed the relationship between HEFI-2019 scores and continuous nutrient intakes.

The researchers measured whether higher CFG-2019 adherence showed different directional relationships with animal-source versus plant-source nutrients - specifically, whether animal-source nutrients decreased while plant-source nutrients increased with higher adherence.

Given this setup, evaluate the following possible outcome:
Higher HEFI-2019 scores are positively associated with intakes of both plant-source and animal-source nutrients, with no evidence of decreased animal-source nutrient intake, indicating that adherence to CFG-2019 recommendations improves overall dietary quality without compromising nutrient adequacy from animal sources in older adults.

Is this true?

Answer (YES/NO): NO